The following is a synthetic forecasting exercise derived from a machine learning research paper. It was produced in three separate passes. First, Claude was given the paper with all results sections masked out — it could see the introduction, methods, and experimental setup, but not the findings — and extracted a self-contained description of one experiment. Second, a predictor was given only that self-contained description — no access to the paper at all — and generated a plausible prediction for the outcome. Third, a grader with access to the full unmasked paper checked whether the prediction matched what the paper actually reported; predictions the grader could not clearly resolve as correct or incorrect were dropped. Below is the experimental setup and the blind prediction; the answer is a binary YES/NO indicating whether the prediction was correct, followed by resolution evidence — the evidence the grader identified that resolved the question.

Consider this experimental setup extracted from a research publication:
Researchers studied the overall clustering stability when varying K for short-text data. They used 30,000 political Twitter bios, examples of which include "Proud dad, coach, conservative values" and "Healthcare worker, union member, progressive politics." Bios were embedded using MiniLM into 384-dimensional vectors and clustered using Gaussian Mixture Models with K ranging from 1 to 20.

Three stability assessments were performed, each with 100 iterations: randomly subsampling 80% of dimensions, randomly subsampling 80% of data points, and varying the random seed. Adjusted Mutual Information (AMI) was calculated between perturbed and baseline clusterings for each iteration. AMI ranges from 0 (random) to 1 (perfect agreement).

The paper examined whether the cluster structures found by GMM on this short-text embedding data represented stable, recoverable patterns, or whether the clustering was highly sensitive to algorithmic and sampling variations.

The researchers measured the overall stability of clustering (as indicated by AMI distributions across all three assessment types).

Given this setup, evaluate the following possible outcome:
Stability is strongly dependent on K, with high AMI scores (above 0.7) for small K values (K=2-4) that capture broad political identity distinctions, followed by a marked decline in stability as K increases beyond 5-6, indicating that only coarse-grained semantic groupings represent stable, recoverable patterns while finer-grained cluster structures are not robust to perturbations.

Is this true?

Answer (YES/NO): NO